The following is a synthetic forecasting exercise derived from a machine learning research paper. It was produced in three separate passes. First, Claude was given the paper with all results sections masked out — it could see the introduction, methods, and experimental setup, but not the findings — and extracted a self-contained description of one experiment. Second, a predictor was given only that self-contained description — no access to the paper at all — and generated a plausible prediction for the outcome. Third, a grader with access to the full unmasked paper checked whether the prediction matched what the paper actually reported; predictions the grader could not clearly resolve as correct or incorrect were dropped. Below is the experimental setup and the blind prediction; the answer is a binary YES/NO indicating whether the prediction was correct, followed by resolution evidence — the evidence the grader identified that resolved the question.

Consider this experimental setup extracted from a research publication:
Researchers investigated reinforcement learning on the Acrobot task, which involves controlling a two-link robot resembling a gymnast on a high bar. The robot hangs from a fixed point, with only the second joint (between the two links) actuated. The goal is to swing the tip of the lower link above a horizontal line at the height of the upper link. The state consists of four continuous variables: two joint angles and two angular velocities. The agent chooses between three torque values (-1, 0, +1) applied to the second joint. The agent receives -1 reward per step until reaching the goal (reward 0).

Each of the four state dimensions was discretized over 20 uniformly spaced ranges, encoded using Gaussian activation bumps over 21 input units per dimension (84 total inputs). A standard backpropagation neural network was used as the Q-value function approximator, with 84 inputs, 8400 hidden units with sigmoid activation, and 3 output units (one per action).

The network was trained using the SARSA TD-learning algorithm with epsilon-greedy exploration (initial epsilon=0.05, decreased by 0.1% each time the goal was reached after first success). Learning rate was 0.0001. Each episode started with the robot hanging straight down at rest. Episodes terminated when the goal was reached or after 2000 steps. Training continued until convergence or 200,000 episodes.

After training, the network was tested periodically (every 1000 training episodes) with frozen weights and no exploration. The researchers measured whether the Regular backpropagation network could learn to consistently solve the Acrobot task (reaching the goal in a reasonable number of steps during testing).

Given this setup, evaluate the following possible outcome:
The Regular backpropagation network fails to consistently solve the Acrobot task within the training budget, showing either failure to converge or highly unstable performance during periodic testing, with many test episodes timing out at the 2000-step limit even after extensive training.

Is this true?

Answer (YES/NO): YES